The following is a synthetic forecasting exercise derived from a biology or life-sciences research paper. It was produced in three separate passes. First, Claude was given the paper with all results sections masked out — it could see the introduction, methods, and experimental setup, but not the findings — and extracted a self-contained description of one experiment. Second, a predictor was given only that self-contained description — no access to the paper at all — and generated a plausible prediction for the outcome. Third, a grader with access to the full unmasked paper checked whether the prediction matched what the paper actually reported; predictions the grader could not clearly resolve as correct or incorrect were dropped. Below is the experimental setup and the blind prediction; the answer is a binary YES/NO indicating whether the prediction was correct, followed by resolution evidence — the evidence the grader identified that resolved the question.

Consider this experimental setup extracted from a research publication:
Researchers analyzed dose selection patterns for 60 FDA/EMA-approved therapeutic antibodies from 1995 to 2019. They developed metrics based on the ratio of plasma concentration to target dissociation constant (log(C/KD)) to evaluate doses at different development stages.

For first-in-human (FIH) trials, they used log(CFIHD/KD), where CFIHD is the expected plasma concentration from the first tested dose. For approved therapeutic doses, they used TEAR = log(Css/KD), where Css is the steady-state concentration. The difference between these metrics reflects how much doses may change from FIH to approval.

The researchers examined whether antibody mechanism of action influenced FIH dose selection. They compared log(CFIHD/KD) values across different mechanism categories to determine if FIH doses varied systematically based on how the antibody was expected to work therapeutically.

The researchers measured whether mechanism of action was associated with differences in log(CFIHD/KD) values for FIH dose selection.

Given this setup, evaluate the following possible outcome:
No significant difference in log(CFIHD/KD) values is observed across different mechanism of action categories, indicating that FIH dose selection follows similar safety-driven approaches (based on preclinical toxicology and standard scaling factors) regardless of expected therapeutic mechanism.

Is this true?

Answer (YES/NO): NO